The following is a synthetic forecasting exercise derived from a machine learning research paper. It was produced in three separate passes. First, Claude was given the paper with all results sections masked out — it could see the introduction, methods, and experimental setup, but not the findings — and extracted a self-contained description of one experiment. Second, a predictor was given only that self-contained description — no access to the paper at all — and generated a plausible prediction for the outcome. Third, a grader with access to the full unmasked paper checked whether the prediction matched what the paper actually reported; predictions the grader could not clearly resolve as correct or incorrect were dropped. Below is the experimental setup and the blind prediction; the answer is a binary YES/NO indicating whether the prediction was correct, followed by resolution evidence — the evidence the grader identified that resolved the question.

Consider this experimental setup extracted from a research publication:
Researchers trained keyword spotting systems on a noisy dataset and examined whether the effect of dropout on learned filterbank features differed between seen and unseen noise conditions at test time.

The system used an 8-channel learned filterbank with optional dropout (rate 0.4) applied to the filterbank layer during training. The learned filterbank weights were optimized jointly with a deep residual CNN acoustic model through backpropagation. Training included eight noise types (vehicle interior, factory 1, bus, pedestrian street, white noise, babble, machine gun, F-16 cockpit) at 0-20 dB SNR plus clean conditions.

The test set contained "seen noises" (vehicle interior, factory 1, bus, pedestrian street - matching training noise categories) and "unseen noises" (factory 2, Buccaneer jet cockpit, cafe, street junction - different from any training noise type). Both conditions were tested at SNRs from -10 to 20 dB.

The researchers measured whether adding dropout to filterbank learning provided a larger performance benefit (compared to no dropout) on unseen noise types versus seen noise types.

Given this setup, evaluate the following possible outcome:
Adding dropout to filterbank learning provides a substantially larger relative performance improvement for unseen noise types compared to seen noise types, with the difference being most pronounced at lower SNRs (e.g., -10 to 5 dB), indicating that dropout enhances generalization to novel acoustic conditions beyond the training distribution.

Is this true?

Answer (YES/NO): NO